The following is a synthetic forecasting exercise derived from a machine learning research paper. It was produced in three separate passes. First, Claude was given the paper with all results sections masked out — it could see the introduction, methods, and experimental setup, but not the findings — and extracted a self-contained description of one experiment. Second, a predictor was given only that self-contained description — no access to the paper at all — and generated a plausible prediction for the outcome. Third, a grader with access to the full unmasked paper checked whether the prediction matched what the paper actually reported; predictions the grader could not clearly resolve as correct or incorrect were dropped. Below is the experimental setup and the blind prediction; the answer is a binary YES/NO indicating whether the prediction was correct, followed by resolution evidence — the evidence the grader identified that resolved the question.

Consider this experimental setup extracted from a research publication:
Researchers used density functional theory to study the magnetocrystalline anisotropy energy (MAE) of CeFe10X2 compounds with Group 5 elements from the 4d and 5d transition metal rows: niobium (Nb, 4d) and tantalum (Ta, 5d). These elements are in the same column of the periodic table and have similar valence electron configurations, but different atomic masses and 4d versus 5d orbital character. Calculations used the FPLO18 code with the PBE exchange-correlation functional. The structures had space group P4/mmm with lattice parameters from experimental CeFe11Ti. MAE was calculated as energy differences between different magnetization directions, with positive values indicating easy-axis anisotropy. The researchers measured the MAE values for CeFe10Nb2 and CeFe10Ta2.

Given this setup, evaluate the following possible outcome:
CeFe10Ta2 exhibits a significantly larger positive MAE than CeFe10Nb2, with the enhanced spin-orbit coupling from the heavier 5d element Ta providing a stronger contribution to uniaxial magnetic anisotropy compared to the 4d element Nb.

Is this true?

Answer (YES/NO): NO